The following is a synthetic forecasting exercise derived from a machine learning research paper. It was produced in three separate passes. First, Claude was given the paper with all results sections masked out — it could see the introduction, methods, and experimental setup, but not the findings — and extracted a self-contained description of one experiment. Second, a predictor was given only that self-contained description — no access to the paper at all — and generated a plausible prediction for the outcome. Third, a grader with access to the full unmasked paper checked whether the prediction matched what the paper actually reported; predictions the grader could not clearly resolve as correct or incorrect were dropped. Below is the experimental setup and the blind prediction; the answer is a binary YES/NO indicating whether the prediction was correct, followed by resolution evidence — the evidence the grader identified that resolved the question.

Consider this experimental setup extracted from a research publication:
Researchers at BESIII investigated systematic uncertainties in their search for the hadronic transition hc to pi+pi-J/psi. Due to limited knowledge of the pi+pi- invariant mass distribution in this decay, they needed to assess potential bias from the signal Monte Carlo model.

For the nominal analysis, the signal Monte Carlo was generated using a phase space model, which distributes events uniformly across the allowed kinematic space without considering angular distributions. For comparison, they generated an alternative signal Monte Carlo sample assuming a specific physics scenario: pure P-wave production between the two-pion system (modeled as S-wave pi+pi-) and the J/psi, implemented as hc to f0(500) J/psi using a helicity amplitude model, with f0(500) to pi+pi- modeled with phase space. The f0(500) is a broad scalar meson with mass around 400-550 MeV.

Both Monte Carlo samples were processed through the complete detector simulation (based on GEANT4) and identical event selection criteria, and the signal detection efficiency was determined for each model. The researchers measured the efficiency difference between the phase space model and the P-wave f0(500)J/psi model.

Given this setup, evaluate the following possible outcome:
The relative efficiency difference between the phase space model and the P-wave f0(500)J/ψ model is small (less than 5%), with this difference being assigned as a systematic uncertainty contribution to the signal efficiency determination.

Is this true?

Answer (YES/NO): NO